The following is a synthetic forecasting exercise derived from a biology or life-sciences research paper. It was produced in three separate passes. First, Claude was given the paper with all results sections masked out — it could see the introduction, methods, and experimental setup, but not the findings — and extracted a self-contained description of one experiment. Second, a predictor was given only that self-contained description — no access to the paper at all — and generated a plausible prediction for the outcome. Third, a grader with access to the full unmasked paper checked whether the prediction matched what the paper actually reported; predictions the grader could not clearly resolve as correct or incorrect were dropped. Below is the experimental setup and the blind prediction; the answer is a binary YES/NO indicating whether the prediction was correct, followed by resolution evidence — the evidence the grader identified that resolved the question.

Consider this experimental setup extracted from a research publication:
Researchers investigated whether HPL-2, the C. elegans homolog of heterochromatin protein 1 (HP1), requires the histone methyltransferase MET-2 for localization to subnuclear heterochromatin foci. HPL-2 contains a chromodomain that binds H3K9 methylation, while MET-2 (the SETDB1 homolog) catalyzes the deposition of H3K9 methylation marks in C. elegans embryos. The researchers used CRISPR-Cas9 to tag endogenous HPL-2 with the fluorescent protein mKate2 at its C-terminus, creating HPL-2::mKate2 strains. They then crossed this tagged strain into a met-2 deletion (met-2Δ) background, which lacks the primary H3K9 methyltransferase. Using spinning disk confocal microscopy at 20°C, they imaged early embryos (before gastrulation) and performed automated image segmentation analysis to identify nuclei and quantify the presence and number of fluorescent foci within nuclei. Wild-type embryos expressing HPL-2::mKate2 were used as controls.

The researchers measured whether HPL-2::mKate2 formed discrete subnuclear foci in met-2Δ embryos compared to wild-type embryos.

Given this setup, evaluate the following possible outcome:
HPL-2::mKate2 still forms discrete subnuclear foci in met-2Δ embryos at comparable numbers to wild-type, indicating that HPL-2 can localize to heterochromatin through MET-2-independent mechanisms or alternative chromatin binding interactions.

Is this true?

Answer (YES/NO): NO